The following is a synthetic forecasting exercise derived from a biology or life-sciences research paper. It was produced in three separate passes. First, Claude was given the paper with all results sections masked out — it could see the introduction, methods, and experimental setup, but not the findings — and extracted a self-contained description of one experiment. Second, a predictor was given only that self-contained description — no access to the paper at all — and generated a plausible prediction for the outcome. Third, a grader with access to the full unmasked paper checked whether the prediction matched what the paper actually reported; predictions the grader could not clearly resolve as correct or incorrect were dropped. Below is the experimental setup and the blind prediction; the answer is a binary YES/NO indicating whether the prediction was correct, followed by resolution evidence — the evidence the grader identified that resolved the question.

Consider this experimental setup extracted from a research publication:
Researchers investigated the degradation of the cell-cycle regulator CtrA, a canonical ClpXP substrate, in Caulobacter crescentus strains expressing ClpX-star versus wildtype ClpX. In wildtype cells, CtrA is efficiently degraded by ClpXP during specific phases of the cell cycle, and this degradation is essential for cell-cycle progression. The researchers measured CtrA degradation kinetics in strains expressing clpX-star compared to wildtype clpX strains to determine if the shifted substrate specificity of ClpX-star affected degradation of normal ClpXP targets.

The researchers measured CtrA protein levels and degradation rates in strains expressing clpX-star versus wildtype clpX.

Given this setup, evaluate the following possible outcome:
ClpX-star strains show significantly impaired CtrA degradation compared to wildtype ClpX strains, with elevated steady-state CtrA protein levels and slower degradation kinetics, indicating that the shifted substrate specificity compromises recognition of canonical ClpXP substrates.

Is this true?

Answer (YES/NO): YES